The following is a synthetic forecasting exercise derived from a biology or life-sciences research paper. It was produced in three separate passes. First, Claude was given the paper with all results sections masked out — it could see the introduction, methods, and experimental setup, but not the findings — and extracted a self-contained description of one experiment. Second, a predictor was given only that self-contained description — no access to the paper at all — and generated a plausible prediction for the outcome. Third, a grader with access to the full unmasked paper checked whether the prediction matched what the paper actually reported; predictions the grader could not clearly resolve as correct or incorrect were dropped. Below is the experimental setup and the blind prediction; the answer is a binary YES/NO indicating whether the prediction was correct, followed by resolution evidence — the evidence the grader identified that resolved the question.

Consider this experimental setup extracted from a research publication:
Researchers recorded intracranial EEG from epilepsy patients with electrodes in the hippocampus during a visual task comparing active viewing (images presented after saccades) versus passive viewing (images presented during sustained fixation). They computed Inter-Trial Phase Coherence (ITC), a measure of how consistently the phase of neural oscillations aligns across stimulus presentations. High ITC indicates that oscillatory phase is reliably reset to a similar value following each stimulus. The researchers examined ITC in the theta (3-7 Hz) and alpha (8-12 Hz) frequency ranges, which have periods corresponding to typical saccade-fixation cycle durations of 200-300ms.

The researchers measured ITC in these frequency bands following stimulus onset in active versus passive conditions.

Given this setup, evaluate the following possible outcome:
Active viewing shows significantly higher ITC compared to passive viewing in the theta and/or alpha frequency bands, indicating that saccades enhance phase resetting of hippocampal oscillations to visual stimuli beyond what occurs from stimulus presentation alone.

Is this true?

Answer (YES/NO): YES